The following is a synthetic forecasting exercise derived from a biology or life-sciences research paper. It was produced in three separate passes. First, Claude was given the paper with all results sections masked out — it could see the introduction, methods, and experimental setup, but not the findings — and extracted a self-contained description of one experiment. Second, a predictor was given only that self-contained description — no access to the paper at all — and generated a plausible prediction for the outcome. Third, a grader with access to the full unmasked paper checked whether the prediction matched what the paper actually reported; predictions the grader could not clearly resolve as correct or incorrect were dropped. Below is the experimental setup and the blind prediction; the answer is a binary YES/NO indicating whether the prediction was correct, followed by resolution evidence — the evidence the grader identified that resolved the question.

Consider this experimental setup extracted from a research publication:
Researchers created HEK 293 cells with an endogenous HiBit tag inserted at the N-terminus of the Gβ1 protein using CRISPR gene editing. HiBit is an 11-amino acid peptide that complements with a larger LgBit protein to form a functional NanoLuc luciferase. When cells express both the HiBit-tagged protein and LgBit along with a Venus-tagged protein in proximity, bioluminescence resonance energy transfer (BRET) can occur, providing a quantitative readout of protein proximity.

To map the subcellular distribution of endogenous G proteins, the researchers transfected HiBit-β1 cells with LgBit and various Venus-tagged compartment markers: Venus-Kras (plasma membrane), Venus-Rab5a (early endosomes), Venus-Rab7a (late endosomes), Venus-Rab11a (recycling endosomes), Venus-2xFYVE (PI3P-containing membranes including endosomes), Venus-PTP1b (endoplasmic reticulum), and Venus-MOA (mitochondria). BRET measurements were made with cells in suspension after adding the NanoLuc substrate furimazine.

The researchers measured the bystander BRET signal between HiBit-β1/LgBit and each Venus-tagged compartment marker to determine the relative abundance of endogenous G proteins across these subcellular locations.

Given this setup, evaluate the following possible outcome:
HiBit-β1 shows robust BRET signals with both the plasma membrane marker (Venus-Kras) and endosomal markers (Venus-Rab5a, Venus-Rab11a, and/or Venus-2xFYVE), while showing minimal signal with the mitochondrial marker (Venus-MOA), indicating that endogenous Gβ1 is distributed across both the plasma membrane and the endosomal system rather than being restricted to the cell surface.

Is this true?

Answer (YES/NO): NO